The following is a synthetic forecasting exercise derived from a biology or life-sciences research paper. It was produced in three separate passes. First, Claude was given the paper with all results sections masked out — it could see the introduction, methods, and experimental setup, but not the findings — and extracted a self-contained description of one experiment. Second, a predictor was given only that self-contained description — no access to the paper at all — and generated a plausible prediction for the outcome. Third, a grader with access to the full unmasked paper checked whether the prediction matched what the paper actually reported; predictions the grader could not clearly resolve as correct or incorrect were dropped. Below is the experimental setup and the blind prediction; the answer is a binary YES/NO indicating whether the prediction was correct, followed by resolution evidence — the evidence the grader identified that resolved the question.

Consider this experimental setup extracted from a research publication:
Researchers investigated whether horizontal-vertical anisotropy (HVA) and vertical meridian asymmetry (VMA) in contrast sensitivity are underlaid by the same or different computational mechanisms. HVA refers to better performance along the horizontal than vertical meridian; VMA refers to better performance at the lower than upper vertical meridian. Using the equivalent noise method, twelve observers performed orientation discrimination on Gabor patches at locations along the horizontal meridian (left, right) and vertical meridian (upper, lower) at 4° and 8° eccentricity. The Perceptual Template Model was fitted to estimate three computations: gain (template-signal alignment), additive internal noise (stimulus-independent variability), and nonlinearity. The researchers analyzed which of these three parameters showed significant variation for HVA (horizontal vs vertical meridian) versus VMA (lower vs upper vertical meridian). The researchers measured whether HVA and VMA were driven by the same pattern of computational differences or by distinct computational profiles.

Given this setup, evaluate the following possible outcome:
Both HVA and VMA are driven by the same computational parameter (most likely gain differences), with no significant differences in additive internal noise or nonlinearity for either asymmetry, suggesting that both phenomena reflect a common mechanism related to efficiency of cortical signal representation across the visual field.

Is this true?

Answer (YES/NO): YES